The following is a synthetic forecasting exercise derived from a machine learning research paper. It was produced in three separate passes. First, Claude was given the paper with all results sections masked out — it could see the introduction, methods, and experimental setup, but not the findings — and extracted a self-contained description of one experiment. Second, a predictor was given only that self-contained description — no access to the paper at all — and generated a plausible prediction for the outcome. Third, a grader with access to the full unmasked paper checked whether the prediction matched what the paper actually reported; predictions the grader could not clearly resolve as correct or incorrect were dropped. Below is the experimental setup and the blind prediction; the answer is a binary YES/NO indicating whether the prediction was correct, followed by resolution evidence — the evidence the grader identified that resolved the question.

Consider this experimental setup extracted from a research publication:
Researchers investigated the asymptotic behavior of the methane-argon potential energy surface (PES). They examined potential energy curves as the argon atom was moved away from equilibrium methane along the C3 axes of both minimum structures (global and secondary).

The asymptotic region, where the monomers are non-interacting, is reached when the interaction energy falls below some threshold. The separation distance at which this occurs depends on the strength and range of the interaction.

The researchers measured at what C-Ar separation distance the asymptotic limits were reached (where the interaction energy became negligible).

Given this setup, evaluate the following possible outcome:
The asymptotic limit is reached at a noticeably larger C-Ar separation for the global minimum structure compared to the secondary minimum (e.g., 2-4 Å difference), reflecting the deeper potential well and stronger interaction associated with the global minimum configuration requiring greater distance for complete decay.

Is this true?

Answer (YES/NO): NO